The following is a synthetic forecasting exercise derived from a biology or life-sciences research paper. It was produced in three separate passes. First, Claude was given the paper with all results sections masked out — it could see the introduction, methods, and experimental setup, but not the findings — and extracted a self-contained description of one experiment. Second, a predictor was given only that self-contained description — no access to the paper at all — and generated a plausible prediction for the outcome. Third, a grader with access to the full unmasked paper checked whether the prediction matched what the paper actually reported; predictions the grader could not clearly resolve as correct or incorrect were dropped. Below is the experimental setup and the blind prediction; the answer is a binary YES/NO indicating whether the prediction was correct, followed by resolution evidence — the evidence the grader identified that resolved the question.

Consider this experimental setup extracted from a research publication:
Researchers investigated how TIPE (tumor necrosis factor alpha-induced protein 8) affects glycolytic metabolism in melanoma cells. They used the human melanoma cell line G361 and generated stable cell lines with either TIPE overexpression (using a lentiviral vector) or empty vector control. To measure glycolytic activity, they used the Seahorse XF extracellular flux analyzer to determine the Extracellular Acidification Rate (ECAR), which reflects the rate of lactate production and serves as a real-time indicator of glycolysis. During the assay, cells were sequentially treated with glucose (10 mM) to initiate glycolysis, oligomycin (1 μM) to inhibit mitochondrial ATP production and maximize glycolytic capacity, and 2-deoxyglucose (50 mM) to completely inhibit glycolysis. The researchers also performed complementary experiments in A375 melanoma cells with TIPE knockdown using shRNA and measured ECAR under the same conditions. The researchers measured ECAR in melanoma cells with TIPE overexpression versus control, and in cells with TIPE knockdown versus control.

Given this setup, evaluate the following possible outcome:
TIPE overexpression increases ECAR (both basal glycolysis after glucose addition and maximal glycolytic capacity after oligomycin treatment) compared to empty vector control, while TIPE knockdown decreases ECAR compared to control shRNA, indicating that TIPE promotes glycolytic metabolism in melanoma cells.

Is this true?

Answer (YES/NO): YES